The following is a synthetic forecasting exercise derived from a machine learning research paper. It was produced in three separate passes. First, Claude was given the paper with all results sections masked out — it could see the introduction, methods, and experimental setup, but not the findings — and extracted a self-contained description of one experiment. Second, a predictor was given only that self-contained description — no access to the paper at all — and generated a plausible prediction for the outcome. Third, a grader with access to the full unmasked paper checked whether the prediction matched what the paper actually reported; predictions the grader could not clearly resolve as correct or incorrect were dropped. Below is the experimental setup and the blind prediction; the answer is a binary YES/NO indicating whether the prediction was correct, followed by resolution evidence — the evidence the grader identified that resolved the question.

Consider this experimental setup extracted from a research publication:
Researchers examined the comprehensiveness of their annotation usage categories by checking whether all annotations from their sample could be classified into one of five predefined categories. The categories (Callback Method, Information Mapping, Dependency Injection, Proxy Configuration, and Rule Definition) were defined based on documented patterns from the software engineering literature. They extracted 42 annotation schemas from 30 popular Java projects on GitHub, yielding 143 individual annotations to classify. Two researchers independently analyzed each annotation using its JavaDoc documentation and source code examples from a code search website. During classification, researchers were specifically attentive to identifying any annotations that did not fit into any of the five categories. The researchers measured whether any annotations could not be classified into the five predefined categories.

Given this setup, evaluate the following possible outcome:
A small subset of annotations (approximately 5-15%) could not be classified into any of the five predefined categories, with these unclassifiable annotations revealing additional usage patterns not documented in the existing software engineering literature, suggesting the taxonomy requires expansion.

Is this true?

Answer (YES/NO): NO